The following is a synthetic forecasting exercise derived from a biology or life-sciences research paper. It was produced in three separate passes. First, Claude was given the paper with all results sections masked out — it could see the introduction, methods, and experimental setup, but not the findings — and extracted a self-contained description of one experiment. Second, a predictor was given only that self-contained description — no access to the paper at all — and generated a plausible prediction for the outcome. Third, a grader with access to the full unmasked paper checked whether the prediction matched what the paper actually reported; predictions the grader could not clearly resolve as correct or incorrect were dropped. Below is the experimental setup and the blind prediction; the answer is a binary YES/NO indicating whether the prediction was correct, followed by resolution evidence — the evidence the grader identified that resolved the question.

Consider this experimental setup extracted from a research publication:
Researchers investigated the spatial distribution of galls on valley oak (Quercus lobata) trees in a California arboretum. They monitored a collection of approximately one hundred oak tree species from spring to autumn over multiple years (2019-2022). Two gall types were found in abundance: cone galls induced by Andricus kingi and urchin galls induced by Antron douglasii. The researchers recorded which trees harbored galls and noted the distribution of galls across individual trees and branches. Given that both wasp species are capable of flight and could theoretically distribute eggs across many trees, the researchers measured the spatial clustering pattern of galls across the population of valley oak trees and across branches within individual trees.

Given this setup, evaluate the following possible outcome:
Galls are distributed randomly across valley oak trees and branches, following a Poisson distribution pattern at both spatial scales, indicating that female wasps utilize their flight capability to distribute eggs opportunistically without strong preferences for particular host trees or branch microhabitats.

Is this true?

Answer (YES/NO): NO